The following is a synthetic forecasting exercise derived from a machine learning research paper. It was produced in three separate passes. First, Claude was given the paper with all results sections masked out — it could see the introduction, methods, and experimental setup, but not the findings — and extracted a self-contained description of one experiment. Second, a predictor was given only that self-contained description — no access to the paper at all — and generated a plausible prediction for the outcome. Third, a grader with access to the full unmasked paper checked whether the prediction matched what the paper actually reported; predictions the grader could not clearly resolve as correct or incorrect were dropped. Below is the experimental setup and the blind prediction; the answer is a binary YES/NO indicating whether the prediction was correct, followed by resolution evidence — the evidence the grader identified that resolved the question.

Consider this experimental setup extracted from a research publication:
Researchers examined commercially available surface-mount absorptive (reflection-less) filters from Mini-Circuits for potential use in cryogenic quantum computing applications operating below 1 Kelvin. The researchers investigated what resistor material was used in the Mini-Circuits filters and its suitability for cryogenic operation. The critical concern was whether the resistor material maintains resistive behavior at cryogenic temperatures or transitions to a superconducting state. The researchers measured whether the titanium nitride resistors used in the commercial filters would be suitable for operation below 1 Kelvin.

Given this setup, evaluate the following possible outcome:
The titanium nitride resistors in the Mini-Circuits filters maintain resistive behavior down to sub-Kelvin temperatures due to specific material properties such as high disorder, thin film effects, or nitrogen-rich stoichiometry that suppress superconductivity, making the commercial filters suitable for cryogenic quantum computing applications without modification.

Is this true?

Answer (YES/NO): NO